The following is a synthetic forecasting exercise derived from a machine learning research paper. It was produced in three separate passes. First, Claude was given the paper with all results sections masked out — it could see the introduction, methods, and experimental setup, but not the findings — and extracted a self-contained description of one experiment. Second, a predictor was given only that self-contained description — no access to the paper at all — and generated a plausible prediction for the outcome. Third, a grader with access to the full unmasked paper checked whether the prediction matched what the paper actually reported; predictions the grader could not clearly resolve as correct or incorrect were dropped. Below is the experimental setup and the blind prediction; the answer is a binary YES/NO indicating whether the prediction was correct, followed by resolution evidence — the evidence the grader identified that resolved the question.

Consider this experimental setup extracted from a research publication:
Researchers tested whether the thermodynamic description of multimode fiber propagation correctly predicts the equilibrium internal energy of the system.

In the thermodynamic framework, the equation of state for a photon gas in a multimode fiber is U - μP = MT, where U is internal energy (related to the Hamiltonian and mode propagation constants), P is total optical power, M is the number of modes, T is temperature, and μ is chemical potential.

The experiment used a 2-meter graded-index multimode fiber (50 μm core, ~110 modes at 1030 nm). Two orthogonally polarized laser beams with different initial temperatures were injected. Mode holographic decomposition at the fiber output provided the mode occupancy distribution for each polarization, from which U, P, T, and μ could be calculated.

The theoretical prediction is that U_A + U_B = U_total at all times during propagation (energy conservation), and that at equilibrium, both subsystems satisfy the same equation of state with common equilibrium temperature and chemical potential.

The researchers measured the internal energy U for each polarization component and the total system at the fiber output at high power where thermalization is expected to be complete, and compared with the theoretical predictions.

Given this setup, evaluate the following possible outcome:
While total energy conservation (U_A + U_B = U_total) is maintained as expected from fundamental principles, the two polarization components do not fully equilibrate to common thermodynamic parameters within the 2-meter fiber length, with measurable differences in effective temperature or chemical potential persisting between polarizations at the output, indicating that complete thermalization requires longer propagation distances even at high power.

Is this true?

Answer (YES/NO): NO